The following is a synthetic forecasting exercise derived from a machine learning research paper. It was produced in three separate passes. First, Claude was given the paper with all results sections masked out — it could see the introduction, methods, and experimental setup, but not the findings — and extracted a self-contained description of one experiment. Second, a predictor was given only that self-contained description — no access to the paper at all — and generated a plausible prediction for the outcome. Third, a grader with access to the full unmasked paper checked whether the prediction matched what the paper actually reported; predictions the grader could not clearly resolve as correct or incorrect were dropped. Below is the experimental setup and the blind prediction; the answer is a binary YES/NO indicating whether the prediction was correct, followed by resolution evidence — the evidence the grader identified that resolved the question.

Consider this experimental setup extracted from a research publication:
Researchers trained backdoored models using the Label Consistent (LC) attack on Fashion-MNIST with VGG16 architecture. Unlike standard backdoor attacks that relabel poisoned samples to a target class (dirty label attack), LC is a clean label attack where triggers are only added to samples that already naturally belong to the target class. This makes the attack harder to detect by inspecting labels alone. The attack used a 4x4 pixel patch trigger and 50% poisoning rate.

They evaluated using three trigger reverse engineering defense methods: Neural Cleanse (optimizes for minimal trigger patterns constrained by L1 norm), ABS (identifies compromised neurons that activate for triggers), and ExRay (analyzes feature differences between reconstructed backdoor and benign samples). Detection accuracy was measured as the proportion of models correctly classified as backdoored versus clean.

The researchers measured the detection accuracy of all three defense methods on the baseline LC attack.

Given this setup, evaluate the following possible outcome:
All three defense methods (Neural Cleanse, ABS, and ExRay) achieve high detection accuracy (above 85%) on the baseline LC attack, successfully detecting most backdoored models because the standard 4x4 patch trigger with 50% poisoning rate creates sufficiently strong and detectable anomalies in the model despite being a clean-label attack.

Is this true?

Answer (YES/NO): NO